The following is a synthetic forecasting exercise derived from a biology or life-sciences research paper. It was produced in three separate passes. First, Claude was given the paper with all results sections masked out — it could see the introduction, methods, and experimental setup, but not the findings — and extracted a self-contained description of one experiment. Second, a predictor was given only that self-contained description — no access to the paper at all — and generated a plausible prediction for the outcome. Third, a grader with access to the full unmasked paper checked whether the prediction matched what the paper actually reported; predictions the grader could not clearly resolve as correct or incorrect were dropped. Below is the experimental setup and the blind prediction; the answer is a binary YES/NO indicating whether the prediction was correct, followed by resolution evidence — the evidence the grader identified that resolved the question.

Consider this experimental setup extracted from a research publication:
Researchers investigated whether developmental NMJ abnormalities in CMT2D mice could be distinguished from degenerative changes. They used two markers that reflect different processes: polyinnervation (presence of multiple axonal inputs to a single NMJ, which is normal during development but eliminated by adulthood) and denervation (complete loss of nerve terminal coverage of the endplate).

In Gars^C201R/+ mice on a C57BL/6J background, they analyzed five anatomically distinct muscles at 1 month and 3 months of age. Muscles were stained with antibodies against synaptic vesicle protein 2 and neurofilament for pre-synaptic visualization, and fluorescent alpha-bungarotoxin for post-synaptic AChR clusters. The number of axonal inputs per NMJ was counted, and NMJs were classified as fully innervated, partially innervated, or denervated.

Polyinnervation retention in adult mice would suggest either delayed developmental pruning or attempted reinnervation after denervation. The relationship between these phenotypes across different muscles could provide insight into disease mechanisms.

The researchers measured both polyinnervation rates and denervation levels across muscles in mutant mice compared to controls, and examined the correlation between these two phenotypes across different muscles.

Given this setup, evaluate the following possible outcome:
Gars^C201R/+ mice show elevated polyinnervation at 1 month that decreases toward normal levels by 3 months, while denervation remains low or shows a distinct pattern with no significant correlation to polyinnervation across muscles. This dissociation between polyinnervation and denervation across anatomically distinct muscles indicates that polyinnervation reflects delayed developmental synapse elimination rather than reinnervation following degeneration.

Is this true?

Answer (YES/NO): NO